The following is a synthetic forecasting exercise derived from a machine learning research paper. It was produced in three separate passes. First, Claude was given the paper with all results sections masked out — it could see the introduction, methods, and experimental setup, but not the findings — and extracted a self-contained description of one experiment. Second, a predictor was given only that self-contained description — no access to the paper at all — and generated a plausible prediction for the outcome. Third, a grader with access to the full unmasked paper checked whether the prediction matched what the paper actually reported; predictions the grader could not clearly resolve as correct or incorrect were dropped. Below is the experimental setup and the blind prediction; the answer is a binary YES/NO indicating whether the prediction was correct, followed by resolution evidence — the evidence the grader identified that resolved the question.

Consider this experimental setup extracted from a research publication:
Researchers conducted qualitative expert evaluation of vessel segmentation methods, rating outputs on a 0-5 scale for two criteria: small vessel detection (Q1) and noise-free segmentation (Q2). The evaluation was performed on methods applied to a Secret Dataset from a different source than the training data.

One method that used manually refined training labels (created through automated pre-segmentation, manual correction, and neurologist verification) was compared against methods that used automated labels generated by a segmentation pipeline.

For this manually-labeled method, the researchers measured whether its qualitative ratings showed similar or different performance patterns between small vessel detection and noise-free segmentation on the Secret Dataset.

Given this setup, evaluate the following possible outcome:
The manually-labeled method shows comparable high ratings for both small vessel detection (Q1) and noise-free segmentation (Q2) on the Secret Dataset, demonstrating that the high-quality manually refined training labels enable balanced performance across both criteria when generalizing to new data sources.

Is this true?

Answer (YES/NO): NO